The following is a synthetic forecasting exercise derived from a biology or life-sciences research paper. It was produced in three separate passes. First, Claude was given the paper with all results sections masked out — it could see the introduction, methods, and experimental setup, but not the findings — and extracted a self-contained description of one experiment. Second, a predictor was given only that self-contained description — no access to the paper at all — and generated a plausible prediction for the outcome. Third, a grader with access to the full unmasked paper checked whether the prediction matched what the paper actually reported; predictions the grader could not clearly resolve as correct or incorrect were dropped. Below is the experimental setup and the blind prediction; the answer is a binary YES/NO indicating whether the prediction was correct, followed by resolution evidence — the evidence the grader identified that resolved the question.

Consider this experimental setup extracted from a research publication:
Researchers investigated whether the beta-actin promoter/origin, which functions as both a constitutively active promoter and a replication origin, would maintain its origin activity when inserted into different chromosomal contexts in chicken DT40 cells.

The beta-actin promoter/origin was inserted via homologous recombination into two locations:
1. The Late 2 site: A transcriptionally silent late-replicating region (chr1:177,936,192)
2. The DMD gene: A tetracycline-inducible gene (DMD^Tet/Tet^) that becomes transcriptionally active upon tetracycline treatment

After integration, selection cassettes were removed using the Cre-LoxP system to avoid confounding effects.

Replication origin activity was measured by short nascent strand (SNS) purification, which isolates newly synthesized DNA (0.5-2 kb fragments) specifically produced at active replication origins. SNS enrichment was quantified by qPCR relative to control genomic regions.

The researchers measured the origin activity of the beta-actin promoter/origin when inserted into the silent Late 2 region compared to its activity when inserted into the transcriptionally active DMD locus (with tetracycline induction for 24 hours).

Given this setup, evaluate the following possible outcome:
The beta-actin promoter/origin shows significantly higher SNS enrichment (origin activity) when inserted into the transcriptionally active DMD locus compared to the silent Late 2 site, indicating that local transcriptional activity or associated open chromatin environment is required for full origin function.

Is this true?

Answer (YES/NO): NO